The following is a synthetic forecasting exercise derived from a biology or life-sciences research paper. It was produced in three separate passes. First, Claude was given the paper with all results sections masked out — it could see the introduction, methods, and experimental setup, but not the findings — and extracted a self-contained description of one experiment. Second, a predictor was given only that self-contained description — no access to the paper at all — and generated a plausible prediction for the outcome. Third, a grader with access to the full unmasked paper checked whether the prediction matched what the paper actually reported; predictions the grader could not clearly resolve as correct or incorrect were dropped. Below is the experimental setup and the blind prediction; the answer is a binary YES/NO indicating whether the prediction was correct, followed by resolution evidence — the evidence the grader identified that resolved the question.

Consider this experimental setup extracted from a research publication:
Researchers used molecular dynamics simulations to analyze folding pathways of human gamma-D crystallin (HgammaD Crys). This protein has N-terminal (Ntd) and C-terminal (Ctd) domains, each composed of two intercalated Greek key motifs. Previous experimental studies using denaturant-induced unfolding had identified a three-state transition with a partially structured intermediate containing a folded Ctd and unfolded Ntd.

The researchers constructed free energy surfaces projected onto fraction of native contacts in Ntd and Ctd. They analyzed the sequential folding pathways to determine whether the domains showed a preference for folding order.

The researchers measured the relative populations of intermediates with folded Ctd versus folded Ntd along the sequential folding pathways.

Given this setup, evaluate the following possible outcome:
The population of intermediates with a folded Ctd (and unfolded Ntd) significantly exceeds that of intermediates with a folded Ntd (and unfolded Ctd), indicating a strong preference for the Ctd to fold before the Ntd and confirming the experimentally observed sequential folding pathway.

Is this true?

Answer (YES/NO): YES